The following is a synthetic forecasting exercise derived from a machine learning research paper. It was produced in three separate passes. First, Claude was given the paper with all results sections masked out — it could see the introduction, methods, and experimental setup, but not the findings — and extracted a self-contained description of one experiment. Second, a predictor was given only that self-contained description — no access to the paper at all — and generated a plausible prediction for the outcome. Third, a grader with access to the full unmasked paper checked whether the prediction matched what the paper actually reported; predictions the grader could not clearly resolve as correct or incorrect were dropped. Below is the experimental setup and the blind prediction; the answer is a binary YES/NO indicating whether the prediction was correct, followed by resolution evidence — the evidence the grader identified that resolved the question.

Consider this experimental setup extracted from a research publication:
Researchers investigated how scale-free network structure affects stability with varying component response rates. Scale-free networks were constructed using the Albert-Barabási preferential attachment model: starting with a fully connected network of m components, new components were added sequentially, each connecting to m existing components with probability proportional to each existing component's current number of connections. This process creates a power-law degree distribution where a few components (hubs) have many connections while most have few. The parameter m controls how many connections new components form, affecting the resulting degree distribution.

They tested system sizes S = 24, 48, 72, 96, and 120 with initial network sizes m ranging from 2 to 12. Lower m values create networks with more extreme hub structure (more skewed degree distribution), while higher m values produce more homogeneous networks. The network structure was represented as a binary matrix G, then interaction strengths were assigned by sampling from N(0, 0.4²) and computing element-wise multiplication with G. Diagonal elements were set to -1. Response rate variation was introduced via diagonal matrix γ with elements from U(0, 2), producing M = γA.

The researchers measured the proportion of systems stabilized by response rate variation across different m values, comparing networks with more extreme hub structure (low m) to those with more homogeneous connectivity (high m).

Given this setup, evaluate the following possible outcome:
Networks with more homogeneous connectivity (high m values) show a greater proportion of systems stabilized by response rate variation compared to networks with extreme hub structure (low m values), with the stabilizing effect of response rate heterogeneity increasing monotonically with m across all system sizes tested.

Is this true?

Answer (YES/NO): NO